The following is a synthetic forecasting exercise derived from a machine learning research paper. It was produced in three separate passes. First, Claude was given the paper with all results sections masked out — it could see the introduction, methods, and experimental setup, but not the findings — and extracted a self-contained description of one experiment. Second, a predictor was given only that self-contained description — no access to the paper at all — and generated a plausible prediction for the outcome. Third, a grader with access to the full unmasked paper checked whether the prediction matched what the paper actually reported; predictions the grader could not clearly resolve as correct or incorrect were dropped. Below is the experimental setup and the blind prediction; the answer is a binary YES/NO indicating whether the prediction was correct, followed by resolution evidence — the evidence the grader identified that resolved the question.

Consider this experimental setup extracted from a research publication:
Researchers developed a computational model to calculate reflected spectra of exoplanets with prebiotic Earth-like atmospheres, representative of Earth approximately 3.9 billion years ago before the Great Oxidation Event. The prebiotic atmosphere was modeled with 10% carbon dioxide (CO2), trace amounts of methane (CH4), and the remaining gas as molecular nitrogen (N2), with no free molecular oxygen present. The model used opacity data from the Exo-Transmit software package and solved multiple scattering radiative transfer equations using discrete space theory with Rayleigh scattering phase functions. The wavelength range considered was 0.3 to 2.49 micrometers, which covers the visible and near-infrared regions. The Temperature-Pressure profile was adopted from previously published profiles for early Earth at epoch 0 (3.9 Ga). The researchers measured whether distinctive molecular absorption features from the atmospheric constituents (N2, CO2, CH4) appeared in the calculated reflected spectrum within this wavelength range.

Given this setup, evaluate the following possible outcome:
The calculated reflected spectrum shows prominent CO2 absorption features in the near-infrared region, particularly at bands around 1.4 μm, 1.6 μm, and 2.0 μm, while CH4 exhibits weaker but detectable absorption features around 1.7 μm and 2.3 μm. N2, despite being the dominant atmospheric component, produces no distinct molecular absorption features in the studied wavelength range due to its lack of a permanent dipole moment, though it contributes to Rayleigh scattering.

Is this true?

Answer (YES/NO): NO